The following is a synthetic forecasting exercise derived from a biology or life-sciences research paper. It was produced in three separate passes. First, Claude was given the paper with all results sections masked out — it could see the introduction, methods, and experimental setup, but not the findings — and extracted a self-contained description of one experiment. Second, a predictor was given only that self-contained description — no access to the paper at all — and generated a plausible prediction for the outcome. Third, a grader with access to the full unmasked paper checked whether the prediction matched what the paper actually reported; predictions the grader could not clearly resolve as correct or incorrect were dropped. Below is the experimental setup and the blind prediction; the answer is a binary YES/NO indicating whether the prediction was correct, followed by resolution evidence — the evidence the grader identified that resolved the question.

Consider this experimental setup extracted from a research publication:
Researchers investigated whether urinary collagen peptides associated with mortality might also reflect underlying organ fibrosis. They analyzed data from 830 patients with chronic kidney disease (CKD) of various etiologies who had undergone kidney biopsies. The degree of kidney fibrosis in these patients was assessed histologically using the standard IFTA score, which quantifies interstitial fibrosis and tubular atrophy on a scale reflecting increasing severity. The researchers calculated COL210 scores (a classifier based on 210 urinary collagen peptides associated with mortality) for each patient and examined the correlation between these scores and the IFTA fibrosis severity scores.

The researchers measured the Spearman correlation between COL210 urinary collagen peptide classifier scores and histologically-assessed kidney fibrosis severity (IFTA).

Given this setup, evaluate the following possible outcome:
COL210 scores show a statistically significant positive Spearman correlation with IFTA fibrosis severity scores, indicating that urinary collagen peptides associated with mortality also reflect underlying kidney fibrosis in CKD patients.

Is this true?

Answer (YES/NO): YES